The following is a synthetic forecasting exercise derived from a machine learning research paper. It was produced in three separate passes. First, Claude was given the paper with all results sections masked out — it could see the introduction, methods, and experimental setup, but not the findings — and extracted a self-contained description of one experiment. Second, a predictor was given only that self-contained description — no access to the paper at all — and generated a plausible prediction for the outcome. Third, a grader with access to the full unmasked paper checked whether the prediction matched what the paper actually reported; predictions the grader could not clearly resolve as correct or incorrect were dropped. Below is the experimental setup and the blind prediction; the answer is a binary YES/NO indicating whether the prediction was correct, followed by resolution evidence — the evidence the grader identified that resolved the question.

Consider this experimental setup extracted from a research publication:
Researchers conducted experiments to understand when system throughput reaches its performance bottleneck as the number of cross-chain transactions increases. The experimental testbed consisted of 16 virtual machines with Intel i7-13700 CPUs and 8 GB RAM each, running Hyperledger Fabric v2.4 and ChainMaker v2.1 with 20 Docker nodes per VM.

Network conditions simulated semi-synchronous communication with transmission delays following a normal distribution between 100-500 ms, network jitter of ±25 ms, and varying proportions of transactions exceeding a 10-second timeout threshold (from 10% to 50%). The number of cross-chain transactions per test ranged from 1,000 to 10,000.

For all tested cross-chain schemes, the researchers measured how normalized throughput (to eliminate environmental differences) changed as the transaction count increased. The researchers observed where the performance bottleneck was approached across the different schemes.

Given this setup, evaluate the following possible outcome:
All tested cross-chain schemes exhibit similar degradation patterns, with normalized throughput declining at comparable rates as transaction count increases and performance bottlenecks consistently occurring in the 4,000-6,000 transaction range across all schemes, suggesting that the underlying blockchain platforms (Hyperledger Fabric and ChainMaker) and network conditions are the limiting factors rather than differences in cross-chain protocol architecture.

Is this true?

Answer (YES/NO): NO